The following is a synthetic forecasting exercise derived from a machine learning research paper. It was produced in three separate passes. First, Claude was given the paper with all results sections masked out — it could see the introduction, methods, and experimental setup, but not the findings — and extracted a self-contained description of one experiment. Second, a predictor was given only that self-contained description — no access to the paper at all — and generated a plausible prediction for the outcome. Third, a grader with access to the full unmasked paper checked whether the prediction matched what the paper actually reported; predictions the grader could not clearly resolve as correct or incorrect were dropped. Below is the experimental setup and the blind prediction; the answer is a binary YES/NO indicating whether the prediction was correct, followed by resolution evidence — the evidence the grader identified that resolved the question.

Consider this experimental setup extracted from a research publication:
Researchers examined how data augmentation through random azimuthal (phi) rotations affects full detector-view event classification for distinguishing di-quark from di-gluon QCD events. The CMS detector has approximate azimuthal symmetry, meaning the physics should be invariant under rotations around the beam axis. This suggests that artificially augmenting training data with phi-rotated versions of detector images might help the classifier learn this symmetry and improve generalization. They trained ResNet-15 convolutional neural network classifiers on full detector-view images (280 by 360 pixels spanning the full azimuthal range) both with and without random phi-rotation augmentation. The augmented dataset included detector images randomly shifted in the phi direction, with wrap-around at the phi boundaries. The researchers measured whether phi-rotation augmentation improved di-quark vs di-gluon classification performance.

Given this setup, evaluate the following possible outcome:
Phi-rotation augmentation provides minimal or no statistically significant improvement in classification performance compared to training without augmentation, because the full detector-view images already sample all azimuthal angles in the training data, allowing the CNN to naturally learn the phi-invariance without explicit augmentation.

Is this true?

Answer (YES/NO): YES